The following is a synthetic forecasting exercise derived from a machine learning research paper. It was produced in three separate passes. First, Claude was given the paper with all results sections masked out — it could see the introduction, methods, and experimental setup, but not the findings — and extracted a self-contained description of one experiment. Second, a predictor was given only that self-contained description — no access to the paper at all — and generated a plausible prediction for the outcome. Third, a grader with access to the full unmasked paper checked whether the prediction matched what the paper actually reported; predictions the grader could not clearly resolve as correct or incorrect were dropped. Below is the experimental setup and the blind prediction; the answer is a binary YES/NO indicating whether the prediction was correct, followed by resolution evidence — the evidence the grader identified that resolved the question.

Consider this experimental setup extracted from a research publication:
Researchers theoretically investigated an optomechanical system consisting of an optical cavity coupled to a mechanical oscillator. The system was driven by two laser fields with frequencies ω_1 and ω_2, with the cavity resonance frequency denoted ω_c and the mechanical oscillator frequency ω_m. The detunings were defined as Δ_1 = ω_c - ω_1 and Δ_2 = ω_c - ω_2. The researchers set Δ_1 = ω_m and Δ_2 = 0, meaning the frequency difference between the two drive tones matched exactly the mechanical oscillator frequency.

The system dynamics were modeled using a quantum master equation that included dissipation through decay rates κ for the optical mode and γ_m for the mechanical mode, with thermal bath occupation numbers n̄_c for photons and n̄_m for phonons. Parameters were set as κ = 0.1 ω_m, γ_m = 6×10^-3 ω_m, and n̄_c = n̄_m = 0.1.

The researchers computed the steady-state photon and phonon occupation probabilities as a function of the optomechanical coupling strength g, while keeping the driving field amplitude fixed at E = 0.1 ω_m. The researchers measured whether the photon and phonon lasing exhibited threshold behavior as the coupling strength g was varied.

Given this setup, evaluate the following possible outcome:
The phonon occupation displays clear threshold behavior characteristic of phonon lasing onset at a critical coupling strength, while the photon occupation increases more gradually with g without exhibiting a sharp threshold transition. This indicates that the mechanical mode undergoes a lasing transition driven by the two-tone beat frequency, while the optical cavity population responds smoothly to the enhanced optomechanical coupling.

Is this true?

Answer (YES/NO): NO